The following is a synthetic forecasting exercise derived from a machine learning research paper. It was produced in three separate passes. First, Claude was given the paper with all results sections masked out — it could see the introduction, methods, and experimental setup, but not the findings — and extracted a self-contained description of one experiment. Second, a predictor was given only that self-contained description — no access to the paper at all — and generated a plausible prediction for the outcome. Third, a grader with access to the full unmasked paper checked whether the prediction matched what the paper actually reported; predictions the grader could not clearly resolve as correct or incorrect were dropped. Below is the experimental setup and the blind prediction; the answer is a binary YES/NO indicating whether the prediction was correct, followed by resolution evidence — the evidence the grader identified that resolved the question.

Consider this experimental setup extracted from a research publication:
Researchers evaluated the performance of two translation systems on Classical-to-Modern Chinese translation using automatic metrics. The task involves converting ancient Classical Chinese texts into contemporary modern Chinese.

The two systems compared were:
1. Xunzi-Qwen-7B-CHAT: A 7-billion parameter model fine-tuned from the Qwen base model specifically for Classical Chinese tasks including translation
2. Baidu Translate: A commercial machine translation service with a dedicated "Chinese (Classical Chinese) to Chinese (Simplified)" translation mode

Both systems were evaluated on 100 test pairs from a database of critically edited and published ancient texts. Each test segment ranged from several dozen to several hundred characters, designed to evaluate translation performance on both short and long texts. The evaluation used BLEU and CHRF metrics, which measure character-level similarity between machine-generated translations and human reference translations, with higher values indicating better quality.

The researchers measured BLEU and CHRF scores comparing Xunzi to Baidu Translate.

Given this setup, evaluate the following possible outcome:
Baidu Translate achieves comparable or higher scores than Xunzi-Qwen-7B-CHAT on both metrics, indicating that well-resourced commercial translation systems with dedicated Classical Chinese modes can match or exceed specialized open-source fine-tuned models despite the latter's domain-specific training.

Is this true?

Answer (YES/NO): YES